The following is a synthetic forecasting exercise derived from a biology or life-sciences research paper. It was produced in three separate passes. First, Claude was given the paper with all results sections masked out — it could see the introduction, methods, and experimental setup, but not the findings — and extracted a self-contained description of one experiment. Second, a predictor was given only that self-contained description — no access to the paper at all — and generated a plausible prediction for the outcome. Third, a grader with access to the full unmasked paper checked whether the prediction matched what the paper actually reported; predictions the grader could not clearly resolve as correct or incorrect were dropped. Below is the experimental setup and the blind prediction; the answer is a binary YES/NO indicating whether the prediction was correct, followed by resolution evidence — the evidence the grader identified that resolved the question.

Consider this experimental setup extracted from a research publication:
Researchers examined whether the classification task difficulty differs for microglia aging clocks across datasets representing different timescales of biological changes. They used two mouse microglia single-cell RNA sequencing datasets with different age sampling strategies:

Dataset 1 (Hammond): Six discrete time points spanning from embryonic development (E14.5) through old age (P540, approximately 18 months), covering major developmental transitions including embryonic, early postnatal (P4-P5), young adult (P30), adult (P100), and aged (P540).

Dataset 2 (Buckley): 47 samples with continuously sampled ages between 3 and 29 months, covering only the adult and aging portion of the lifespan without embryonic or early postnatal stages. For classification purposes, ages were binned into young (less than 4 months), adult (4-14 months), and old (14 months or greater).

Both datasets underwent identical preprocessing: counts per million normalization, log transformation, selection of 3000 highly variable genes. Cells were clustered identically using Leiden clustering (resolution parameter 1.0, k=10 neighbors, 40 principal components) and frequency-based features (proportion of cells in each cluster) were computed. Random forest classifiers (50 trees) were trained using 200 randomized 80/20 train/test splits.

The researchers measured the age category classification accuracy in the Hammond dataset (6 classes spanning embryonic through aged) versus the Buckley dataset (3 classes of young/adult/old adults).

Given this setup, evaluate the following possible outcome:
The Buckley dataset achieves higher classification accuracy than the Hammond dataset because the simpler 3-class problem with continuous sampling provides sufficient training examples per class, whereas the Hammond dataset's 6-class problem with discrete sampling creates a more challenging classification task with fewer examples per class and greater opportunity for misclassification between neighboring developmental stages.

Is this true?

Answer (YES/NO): NO